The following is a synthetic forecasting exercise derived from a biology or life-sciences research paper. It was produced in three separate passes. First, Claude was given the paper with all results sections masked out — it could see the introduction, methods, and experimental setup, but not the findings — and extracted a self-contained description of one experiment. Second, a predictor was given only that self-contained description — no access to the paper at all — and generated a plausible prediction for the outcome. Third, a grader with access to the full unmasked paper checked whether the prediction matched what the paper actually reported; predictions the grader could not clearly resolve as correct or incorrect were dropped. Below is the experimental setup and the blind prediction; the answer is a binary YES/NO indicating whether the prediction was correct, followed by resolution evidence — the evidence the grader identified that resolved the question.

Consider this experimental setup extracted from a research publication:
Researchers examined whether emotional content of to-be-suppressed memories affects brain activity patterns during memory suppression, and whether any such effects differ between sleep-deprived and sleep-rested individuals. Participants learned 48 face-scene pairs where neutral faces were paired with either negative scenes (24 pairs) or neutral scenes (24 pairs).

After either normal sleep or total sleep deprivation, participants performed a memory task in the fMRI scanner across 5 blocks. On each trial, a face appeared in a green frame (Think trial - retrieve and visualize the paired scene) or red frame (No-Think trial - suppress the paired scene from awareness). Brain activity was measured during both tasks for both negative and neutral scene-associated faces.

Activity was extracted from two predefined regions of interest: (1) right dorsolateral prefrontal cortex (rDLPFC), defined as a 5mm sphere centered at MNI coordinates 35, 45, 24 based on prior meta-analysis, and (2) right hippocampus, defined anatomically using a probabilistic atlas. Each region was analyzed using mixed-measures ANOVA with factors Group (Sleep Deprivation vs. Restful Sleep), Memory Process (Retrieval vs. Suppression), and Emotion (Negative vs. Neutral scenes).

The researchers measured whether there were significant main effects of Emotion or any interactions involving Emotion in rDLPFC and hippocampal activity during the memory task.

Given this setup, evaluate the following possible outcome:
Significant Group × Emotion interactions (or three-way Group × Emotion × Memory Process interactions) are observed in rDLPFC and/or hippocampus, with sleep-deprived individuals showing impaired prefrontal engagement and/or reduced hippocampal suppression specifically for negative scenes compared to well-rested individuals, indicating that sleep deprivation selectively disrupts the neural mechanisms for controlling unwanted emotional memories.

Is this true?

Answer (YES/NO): NO